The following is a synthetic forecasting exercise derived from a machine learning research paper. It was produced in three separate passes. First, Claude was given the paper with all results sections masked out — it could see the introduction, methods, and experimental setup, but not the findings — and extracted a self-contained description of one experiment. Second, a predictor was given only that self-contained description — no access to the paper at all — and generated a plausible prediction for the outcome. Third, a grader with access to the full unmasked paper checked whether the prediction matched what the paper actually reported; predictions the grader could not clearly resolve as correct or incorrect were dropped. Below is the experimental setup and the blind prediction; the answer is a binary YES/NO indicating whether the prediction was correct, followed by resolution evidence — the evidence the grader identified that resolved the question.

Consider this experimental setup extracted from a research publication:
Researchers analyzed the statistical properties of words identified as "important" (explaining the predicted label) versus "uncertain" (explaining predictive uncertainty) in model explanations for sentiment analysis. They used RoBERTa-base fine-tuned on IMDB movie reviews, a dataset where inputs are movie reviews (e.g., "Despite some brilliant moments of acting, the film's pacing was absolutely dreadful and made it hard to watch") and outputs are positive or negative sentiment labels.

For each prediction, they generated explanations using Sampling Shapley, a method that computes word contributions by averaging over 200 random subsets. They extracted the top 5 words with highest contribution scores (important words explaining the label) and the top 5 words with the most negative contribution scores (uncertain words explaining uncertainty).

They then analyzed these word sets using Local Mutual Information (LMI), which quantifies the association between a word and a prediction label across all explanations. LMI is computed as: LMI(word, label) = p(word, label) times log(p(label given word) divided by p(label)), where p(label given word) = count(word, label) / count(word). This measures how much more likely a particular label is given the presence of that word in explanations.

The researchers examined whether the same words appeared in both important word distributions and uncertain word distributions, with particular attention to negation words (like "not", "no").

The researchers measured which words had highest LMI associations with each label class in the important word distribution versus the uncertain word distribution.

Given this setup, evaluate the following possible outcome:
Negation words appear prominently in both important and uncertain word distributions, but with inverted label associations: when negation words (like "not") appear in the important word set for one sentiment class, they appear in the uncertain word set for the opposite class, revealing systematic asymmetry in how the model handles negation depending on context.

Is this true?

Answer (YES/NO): NO